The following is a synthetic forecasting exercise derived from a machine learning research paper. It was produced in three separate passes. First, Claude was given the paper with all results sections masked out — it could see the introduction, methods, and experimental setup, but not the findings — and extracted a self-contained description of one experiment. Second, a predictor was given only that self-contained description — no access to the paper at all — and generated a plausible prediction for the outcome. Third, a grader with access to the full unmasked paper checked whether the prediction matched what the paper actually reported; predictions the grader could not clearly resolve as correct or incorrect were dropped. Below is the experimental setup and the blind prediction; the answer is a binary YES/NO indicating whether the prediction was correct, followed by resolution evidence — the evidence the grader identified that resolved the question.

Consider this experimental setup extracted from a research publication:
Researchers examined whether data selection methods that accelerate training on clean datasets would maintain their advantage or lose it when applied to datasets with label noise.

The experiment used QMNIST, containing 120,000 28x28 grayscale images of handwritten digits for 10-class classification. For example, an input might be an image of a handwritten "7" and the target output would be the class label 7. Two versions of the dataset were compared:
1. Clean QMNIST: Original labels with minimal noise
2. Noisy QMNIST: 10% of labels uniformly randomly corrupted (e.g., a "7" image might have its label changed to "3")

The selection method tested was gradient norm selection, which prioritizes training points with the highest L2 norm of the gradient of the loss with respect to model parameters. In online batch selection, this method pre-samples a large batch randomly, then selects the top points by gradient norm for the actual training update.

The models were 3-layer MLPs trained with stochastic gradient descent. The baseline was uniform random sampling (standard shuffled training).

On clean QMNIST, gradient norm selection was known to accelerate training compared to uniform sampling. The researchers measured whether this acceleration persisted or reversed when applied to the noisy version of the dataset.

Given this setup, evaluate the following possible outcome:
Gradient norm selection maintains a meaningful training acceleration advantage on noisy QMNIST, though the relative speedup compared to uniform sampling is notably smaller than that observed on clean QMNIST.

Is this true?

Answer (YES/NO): NO